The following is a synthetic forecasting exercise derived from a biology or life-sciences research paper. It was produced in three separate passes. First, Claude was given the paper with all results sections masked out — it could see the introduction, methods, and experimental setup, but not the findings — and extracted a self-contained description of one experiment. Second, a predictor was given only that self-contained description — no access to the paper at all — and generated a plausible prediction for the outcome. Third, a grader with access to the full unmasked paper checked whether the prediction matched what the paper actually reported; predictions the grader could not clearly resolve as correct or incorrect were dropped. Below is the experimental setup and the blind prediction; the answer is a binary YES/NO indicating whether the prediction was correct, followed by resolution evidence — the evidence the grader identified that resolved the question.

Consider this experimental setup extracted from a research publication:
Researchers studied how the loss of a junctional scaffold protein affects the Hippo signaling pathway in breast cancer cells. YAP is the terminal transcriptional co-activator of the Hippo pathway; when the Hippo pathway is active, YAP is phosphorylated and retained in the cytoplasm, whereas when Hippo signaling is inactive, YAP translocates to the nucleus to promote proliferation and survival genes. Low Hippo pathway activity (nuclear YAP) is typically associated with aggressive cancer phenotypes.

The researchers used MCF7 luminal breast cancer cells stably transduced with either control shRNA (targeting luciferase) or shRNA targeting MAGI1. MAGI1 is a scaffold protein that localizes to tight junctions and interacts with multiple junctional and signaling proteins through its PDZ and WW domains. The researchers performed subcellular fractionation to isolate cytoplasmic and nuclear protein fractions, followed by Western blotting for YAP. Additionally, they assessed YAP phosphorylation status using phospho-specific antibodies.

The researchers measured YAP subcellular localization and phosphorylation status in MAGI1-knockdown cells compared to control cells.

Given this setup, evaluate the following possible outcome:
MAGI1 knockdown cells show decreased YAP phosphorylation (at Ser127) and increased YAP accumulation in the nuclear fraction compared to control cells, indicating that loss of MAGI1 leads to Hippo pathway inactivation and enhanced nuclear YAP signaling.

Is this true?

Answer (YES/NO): NO